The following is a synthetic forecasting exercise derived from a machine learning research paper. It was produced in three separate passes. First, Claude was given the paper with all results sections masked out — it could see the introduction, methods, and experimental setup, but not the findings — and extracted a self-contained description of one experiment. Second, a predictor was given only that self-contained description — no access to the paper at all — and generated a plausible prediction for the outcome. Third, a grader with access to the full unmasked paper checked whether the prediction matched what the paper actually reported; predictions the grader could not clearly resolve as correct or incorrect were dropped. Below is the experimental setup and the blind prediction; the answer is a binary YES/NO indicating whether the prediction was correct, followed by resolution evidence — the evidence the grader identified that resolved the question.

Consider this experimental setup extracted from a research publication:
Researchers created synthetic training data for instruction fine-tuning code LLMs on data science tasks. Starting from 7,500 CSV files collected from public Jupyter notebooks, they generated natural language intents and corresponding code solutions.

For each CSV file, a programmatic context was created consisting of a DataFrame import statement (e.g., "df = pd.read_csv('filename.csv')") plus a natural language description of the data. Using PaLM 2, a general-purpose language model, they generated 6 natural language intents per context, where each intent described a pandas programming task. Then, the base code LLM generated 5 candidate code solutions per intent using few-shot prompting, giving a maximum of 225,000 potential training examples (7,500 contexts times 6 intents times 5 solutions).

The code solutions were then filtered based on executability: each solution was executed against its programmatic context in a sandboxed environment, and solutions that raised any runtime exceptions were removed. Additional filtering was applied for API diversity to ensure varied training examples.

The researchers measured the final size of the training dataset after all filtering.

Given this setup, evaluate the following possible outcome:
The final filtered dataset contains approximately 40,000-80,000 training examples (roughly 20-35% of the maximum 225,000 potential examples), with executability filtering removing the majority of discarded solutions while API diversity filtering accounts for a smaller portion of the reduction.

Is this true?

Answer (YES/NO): NO